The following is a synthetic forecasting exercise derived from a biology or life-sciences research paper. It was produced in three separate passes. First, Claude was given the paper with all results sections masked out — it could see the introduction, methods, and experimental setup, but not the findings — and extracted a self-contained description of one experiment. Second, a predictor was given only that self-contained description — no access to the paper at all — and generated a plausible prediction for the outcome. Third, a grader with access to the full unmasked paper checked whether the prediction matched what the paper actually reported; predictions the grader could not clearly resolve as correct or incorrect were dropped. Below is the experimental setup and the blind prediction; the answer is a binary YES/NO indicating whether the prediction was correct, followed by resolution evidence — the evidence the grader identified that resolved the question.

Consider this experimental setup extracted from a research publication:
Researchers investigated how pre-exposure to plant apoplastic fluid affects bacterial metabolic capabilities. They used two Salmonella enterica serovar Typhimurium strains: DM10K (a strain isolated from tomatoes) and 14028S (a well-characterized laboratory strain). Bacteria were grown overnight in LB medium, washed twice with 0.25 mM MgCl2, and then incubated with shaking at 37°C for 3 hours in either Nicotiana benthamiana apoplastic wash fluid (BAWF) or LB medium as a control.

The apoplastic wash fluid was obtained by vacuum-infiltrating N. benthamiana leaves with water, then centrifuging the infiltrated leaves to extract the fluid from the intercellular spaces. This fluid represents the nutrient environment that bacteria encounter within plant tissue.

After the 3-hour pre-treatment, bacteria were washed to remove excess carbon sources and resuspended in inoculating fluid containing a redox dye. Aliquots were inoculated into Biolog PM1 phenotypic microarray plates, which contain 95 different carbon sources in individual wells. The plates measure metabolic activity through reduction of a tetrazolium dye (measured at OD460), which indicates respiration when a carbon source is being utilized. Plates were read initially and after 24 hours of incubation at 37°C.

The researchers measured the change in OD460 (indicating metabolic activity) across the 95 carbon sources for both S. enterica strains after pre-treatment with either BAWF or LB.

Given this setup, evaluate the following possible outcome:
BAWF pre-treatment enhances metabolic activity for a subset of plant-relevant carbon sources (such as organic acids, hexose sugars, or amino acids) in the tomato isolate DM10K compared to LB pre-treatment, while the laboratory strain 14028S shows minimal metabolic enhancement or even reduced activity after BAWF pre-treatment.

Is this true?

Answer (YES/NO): NO